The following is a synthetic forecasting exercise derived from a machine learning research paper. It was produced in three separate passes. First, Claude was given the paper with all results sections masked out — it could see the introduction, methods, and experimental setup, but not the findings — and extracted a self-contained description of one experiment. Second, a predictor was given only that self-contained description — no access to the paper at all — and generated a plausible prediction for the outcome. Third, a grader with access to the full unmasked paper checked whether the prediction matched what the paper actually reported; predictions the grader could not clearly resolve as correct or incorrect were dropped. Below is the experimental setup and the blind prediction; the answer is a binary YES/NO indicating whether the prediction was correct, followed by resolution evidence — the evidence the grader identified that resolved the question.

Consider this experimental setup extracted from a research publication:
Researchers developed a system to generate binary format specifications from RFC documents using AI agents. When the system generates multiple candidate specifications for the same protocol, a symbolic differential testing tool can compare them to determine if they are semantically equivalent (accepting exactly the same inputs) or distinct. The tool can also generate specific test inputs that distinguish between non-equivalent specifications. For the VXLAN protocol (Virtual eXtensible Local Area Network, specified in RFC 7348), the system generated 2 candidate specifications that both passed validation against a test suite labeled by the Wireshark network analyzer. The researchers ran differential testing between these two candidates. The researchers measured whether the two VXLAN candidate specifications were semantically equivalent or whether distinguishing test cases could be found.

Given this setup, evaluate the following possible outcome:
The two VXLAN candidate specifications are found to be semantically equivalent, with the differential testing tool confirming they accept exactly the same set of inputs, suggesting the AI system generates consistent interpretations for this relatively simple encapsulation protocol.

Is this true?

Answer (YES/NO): YES